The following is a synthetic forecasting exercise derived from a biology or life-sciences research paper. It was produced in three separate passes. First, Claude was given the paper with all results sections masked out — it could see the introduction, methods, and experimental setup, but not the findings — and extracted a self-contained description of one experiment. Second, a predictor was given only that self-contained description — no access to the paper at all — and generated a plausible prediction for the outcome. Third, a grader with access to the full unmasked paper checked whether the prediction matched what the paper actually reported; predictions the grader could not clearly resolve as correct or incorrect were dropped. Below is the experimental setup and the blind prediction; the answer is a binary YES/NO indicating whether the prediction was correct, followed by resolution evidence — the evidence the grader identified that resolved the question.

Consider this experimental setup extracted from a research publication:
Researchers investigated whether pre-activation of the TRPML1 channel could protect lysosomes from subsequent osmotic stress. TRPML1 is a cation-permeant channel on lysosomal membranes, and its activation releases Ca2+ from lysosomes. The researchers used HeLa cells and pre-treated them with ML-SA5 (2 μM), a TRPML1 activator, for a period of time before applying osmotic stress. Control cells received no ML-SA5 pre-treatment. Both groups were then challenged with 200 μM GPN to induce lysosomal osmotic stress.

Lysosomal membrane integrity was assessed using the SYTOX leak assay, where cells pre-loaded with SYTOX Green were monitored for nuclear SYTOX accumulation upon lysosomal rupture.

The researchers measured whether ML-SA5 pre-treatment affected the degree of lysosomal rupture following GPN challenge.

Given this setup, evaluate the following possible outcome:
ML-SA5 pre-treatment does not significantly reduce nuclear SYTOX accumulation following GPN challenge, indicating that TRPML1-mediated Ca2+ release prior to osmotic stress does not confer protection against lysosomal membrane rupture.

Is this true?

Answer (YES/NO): NO